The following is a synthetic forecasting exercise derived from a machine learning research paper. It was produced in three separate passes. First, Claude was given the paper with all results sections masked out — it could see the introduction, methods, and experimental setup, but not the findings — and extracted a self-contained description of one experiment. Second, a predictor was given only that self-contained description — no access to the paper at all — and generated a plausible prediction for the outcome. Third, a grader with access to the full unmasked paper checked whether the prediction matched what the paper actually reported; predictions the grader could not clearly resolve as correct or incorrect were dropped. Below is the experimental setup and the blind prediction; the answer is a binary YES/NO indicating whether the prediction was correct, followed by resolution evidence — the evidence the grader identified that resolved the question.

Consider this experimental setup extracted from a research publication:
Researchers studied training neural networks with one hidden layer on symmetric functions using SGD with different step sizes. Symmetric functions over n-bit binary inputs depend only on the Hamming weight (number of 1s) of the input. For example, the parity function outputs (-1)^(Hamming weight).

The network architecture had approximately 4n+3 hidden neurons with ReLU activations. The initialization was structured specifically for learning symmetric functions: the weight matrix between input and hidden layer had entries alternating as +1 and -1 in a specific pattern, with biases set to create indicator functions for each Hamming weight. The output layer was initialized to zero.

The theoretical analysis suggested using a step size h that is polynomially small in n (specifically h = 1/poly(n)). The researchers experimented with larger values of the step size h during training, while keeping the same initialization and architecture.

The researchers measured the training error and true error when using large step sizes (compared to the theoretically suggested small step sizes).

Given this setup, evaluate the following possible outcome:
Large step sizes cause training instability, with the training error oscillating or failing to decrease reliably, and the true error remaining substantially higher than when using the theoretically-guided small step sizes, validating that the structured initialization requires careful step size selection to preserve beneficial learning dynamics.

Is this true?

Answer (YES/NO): NO